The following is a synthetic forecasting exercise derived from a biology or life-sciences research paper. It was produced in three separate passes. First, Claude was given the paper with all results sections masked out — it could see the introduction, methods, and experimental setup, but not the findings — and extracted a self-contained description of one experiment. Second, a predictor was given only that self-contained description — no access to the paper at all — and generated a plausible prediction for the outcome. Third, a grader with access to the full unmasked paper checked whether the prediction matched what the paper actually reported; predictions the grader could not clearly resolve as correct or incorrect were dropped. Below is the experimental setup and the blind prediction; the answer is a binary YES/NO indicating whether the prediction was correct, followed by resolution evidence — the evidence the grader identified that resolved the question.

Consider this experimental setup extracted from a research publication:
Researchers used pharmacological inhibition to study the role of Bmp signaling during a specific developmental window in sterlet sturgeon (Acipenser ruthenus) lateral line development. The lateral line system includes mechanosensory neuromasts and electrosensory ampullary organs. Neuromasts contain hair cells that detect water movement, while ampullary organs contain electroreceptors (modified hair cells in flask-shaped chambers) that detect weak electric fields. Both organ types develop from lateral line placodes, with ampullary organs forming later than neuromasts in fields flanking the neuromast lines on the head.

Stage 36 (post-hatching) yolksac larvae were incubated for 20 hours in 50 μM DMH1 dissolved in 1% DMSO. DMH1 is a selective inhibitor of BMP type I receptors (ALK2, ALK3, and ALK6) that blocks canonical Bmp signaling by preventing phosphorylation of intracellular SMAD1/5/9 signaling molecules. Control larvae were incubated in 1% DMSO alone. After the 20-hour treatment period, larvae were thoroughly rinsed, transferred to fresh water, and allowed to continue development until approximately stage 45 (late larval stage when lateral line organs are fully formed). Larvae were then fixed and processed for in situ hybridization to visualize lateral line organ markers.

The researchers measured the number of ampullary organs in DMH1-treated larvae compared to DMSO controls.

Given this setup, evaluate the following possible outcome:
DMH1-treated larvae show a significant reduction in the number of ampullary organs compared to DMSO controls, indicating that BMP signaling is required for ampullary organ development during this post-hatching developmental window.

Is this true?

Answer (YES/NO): NO